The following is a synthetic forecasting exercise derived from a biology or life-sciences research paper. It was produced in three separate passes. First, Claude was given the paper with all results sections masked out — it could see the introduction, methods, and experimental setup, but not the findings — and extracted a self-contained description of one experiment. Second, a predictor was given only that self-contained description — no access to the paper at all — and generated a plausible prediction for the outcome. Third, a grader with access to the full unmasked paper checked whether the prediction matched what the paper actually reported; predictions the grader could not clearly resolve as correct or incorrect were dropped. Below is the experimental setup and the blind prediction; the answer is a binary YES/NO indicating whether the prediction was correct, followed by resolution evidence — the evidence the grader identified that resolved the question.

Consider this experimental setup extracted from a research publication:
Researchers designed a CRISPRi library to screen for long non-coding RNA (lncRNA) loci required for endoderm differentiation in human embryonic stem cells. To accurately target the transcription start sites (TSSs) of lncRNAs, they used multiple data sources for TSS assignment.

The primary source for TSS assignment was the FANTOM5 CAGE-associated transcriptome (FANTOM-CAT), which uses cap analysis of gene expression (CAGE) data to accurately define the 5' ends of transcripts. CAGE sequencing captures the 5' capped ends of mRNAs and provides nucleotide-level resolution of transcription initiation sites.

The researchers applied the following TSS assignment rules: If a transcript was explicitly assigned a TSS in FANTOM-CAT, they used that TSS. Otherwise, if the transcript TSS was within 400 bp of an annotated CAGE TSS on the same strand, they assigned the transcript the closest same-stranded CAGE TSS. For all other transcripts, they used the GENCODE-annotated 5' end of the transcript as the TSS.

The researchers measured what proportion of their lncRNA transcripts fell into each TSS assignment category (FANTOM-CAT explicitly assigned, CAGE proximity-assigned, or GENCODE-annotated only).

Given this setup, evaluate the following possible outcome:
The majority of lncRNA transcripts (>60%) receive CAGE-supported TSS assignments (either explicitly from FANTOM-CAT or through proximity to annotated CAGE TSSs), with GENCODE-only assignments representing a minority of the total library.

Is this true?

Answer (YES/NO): YES